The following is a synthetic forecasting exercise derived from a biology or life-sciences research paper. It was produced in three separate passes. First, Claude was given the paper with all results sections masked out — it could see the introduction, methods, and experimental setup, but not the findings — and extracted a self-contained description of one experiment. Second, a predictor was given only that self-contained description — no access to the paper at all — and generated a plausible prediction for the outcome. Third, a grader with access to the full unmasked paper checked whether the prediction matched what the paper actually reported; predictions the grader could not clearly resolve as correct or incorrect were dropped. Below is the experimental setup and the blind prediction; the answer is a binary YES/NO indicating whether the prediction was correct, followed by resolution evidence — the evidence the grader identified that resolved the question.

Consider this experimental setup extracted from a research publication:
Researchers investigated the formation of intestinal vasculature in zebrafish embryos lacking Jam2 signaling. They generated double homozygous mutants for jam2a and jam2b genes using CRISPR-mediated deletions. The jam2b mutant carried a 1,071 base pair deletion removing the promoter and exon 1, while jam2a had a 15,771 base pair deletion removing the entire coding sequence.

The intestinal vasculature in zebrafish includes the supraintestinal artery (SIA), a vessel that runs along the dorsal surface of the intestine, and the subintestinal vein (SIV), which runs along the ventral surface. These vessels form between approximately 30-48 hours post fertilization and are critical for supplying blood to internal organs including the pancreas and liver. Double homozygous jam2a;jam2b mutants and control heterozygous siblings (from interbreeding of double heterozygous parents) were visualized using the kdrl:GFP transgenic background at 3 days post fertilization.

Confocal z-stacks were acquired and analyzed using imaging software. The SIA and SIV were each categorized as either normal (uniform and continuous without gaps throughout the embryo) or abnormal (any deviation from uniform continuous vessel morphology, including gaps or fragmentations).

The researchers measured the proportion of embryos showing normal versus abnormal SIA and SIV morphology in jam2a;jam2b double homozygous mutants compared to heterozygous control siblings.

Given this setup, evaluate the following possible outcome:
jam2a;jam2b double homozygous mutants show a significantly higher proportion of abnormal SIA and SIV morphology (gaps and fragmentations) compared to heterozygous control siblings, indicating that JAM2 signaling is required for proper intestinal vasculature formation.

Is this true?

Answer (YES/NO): YES